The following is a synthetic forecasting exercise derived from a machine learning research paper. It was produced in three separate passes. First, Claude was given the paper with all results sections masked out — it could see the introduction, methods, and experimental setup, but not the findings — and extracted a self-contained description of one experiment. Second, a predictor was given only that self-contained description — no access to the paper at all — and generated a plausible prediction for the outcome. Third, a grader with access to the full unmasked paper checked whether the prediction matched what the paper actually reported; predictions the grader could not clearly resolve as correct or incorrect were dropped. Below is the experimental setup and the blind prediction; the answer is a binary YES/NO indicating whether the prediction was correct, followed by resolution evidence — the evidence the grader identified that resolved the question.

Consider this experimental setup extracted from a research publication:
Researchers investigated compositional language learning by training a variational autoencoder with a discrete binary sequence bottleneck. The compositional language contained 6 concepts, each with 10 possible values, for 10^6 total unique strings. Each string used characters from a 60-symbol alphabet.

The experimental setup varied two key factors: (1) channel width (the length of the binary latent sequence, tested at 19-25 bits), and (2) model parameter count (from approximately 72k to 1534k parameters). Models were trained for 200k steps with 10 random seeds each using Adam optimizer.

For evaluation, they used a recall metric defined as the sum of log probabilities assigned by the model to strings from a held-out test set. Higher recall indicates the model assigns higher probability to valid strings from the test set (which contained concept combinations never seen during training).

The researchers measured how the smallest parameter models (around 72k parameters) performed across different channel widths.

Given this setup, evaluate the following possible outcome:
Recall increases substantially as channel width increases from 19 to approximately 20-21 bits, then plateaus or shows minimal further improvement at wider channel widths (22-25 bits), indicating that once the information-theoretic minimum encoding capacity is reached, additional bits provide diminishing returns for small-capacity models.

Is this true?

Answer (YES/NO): NO